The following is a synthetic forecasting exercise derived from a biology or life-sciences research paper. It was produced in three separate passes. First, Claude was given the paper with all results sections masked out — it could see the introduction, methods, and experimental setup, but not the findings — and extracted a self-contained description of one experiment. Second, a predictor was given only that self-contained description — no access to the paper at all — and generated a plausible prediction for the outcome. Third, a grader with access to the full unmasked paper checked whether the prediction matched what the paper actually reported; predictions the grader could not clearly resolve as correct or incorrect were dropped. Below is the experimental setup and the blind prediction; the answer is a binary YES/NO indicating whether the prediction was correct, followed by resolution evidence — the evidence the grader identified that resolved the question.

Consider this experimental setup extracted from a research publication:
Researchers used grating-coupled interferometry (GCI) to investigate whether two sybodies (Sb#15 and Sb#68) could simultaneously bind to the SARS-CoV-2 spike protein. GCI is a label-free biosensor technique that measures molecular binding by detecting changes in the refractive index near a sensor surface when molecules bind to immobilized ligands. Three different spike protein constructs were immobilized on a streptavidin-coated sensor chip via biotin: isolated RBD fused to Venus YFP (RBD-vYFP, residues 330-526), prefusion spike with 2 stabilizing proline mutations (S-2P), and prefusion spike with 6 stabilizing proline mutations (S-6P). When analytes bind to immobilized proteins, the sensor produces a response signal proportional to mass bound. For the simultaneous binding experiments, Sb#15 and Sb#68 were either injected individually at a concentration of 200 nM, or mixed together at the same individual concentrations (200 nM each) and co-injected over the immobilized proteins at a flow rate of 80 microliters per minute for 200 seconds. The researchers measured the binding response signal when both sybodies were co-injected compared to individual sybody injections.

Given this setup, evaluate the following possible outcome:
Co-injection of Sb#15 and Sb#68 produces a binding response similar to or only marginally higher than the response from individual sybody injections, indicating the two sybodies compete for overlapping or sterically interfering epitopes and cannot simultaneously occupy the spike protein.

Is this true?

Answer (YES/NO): NO